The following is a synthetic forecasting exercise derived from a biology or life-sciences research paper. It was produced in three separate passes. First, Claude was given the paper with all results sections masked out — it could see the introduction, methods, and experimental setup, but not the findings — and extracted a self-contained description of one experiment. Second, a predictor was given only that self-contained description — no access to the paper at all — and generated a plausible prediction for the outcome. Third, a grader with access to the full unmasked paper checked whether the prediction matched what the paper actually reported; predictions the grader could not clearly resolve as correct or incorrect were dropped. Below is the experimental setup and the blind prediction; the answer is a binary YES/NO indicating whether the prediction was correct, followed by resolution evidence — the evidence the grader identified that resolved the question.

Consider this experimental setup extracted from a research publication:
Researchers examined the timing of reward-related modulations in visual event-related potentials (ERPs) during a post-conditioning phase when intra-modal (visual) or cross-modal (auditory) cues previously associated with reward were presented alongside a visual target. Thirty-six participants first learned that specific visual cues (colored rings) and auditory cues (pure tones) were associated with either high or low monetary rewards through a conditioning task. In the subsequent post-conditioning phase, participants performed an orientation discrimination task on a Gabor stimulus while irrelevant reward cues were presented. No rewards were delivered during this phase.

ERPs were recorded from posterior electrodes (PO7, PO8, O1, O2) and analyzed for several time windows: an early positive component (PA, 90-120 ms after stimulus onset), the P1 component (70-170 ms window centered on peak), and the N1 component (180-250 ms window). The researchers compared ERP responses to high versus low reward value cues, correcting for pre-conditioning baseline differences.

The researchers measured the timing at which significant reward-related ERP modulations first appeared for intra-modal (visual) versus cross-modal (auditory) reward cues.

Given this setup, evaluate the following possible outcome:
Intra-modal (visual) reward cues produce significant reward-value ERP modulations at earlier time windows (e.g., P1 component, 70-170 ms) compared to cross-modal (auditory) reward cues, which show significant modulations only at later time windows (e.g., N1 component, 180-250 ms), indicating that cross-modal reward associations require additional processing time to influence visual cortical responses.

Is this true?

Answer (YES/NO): YES